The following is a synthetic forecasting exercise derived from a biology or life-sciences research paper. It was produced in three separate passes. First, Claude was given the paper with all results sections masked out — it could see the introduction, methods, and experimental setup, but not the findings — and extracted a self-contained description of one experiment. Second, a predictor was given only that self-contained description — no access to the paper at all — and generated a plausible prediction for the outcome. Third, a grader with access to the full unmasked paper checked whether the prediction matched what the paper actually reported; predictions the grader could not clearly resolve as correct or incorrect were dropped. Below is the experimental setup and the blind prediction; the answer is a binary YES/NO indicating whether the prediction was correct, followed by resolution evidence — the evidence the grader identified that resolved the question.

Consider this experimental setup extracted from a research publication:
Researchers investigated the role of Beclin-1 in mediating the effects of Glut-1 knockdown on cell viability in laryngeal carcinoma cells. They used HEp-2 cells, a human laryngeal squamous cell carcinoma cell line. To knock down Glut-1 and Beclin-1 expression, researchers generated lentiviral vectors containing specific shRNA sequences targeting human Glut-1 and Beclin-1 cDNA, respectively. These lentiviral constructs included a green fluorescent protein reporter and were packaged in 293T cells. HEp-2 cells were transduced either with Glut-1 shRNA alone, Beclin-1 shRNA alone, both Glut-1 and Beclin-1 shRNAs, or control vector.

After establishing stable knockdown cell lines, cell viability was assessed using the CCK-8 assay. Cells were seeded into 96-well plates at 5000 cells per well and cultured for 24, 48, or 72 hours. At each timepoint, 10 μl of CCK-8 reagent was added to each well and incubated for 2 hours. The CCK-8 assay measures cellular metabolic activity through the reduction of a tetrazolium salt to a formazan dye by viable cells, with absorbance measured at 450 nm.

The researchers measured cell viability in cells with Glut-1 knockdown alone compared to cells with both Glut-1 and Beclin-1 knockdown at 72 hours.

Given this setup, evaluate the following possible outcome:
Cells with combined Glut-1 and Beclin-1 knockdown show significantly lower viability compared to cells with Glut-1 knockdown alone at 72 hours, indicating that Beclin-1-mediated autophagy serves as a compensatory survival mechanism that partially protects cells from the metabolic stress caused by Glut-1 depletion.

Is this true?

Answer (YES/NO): NO